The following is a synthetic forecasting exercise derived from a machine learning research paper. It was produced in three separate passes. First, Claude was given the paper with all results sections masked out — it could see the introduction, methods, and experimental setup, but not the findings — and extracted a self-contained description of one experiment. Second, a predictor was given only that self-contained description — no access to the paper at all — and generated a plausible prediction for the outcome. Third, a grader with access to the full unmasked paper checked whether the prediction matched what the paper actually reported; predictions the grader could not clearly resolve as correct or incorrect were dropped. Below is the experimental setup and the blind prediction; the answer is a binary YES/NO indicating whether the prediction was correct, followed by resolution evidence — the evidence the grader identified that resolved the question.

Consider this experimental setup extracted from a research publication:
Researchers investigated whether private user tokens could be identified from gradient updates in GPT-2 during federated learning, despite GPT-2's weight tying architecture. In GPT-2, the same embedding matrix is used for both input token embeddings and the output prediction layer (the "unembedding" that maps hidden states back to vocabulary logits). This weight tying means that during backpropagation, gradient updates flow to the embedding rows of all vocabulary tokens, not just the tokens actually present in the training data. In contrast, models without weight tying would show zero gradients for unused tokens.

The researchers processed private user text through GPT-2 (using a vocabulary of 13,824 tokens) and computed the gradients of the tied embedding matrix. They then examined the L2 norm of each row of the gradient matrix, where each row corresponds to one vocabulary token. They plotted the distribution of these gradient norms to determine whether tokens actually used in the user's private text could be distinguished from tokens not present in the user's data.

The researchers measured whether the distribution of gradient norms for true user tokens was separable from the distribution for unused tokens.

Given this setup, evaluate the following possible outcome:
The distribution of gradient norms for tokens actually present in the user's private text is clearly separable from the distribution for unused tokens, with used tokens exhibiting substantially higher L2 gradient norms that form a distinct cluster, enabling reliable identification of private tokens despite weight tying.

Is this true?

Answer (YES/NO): YES